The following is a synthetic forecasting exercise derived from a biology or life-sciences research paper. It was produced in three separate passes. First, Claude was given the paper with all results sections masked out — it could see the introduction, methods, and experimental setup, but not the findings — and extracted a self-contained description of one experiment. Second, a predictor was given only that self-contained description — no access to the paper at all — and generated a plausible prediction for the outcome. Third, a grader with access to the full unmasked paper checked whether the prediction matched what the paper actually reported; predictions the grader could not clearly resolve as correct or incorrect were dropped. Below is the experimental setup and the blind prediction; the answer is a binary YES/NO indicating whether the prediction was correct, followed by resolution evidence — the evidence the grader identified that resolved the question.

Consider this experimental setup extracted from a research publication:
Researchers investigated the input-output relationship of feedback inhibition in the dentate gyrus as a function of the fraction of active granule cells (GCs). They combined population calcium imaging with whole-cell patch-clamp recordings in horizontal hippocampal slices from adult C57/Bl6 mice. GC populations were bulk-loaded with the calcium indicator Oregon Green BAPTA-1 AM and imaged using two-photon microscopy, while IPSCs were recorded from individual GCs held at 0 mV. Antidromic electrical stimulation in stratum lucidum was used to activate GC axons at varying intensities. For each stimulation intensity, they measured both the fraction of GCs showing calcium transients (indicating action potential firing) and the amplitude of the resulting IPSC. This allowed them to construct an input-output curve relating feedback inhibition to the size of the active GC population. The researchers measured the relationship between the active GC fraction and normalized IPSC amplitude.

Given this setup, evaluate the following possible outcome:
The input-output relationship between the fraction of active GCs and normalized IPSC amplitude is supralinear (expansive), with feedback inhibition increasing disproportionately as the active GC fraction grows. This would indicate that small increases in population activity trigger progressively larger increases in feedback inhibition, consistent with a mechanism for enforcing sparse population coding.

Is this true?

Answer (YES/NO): NO